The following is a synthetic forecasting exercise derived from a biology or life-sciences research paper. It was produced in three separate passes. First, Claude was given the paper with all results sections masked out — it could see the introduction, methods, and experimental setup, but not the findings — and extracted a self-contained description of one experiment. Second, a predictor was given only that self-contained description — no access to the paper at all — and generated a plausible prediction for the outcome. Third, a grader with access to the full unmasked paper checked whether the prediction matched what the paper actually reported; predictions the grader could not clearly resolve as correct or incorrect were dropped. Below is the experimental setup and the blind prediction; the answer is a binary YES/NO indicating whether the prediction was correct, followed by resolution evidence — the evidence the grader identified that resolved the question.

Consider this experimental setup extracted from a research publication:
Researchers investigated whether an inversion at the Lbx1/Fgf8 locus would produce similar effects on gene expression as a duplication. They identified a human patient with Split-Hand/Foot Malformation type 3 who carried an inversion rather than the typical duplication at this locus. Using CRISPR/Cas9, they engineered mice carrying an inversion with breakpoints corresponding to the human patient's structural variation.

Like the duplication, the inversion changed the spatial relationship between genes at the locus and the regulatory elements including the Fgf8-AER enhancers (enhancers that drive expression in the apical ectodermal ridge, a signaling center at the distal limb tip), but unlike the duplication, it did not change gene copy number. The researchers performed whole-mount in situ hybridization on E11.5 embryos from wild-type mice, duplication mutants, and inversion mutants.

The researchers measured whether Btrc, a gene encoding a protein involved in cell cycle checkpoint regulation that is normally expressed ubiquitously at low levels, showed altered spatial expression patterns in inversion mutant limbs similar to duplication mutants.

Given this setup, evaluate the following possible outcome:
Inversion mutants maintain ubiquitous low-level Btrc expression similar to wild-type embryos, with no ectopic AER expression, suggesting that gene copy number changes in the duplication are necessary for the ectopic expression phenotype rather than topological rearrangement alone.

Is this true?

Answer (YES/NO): NO